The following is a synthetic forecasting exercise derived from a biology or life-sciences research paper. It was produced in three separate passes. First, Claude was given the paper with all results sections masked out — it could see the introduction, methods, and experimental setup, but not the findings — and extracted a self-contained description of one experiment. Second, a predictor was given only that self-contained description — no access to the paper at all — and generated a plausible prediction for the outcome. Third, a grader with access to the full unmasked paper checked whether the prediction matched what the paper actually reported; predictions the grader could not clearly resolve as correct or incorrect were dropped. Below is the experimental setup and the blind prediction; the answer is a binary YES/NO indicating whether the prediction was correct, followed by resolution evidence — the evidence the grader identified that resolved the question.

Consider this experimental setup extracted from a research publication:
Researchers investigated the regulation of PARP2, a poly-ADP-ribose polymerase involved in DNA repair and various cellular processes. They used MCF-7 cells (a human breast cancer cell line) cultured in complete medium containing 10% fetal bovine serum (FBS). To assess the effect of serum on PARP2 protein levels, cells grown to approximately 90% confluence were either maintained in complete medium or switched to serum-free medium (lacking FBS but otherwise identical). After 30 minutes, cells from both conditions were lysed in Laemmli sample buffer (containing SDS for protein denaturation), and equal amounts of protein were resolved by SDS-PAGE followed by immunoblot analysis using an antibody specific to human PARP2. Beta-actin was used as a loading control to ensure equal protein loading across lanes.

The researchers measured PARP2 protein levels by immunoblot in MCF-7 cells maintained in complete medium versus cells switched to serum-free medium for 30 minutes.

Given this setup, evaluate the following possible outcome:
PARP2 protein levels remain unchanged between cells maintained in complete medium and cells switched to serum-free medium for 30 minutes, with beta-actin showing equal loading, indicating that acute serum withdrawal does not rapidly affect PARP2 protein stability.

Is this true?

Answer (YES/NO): NO